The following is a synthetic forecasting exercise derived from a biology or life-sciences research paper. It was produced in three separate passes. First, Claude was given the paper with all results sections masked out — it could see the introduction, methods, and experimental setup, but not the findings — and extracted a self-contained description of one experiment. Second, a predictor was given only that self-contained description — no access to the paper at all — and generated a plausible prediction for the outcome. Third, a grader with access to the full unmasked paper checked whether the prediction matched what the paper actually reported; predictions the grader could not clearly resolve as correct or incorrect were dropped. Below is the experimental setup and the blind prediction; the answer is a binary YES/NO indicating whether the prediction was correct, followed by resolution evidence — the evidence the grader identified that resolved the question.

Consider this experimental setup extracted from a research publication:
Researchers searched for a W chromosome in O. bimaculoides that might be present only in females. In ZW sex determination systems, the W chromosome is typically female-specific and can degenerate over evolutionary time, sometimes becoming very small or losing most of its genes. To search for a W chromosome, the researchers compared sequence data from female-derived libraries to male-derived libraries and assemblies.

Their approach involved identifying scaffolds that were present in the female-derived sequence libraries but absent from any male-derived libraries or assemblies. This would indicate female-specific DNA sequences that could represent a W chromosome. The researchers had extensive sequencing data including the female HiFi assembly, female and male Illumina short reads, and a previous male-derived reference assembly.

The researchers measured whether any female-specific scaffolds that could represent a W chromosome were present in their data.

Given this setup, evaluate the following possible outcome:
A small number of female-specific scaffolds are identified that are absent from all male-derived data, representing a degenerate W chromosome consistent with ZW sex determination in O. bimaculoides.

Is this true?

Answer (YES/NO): NO